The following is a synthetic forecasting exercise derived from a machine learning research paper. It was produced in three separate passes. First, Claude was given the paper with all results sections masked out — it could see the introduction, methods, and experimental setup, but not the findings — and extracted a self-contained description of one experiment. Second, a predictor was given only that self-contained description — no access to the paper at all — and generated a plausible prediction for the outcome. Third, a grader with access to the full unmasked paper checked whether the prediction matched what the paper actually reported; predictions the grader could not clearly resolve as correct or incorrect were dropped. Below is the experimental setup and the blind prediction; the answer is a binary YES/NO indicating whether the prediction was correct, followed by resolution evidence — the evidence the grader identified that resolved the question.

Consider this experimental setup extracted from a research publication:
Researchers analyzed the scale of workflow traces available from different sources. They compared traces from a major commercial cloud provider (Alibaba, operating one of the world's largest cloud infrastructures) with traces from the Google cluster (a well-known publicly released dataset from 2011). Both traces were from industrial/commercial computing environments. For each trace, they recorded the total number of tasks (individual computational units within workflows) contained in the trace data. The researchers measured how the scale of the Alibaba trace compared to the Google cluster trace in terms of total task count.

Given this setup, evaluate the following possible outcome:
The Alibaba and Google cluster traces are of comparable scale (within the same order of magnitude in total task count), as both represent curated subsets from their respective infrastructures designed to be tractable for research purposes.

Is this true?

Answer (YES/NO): NO